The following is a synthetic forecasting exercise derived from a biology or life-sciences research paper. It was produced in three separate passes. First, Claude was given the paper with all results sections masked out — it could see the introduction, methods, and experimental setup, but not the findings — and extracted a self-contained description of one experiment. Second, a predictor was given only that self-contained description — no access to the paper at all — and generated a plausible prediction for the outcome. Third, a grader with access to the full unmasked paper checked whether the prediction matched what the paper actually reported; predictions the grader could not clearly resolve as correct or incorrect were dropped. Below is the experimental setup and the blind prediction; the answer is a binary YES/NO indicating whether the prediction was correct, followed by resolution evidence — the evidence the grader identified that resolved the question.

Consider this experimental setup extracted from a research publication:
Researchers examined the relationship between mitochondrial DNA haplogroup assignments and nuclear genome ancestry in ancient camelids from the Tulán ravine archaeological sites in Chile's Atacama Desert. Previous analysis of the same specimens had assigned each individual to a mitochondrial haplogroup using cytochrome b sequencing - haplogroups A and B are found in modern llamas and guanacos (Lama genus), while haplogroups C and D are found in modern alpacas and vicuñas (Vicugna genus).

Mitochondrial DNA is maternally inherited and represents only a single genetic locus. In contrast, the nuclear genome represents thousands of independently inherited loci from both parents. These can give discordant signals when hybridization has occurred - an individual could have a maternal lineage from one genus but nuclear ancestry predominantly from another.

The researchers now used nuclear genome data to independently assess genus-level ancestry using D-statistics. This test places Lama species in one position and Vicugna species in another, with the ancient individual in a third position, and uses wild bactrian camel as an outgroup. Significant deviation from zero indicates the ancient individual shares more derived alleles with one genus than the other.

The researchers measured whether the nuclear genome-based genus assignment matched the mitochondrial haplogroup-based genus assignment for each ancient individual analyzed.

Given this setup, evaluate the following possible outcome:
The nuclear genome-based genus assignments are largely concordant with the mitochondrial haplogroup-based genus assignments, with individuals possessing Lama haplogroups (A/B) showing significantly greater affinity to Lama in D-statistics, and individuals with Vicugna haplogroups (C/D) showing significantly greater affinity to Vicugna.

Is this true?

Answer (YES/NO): YES